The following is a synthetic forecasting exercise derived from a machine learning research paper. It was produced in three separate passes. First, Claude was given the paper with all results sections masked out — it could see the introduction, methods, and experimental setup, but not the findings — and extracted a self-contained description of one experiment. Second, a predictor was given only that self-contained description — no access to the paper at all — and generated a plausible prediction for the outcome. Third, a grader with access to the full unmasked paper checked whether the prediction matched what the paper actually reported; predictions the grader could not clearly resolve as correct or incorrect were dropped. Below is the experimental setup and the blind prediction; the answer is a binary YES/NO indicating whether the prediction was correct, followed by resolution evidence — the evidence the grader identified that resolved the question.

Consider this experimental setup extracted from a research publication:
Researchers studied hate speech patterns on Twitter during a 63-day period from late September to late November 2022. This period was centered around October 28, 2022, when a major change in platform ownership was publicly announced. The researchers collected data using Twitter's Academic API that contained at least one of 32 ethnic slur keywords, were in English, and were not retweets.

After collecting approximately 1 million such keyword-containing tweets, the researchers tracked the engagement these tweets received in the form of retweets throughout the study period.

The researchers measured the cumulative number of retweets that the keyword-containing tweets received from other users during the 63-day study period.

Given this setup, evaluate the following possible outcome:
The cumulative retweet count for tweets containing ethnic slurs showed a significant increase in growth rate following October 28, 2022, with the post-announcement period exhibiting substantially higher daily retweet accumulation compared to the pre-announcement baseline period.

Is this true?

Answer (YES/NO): YES